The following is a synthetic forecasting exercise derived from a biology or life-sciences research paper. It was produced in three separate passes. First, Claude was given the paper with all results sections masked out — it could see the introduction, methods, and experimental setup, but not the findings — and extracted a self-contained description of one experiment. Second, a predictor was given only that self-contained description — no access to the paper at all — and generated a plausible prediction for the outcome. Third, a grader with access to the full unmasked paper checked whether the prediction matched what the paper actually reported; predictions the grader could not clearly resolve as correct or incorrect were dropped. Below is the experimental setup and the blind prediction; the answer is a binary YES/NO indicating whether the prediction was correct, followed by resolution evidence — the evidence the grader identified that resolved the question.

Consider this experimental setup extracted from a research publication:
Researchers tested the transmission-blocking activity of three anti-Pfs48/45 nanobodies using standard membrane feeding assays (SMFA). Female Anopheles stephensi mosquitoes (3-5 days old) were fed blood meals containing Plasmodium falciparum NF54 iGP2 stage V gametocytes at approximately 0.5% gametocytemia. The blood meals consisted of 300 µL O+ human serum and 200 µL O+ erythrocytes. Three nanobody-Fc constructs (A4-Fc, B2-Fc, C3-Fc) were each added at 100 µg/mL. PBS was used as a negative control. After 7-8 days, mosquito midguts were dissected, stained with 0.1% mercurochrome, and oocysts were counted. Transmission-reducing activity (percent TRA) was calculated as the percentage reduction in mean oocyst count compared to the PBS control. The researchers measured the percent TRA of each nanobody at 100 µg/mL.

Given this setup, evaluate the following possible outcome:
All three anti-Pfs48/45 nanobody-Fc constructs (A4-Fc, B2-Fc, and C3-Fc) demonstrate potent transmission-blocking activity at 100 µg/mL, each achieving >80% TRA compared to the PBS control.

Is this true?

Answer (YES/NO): NO